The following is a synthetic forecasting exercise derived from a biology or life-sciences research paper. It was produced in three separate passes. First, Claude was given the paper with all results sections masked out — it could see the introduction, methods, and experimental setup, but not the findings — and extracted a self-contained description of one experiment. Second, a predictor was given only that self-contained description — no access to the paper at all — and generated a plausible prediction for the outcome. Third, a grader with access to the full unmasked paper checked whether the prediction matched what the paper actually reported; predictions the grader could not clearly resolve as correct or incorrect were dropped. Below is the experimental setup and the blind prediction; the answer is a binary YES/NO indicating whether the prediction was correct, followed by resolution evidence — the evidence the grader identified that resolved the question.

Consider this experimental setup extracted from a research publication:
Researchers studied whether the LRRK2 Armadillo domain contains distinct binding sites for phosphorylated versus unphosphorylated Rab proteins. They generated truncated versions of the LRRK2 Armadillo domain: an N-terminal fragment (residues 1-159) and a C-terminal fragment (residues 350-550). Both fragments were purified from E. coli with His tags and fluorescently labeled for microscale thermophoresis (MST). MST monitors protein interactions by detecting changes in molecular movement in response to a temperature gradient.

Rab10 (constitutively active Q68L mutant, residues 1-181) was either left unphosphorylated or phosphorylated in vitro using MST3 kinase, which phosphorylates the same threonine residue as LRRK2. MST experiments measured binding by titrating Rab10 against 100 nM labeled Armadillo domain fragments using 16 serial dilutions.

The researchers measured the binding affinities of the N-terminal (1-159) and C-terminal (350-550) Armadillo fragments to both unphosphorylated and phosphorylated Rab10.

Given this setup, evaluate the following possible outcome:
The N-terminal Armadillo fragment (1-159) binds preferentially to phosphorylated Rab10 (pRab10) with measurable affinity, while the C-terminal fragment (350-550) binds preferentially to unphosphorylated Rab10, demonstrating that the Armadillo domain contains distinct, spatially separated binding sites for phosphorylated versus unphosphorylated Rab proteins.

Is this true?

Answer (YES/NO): YES